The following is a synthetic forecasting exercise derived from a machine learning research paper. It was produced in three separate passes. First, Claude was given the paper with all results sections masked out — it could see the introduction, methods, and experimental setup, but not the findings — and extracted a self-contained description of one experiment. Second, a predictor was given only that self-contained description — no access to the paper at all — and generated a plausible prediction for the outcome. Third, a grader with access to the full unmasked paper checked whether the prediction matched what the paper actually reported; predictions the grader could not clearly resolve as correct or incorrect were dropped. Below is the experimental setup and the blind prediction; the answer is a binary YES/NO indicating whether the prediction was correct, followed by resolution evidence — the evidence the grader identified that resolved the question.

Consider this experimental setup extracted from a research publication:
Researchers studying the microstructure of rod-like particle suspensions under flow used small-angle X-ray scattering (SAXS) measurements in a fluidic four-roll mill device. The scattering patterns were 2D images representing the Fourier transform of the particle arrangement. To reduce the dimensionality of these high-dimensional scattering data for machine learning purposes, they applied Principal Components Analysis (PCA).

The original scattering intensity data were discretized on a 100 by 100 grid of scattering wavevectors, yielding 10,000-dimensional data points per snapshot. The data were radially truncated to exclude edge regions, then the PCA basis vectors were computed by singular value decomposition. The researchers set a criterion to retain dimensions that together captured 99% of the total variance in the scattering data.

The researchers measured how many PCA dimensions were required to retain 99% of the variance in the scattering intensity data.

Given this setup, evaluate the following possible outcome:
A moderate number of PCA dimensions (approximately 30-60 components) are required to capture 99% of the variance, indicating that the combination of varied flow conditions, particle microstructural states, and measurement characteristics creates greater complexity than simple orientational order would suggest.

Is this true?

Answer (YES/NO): YES